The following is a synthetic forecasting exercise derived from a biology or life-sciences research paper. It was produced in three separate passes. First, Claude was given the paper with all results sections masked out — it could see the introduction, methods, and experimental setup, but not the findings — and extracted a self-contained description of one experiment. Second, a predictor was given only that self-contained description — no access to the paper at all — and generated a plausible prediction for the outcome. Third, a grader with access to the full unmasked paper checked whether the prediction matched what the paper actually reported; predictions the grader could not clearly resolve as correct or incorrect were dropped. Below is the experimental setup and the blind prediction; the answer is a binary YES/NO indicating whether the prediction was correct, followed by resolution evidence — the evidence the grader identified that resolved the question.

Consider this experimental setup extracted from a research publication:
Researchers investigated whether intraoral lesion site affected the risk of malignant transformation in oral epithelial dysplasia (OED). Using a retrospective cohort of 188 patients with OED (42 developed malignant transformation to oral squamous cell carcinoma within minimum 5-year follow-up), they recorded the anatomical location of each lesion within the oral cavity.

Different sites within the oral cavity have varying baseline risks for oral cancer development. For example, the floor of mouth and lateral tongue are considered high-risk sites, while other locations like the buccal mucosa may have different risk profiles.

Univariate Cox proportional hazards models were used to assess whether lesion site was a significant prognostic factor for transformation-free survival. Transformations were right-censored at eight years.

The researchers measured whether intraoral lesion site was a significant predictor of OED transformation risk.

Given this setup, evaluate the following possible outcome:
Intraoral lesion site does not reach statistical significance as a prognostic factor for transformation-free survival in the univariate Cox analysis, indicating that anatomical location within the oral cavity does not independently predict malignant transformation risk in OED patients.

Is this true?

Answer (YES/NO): YES